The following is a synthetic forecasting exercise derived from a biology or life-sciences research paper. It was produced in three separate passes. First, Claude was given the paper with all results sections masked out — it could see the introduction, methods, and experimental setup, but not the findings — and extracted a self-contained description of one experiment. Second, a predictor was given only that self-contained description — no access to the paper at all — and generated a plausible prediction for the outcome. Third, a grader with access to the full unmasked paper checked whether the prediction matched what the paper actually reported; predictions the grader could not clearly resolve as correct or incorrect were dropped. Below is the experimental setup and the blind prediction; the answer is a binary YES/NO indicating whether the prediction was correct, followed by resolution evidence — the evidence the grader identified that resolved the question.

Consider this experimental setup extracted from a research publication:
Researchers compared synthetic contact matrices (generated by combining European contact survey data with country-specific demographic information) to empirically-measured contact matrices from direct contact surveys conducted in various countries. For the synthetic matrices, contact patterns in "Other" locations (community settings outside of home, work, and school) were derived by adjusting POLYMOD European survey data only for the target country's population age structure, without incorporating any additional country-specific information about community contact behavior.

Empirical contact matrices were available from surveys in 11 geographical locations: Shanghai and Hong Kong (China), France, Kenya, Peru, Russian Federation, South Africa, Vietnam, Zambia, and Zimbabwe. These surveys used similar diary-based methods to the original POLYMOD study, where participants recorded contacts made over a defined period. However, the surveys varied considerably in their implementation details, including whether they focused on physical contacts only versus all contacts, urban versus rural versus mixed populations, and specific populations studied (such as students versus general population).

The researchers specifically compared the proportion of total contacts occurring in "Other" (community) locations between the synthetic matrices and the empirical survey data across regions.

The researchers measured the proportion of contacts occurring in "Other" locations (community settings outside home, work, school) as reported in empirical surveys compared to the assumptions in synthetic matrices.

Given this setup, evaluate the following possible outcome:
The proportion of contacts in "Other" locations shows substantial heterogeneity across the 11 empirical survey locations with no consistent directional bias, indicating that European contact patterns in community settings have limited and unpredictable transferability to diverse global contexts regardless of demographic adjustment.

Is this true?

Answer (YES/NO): NO